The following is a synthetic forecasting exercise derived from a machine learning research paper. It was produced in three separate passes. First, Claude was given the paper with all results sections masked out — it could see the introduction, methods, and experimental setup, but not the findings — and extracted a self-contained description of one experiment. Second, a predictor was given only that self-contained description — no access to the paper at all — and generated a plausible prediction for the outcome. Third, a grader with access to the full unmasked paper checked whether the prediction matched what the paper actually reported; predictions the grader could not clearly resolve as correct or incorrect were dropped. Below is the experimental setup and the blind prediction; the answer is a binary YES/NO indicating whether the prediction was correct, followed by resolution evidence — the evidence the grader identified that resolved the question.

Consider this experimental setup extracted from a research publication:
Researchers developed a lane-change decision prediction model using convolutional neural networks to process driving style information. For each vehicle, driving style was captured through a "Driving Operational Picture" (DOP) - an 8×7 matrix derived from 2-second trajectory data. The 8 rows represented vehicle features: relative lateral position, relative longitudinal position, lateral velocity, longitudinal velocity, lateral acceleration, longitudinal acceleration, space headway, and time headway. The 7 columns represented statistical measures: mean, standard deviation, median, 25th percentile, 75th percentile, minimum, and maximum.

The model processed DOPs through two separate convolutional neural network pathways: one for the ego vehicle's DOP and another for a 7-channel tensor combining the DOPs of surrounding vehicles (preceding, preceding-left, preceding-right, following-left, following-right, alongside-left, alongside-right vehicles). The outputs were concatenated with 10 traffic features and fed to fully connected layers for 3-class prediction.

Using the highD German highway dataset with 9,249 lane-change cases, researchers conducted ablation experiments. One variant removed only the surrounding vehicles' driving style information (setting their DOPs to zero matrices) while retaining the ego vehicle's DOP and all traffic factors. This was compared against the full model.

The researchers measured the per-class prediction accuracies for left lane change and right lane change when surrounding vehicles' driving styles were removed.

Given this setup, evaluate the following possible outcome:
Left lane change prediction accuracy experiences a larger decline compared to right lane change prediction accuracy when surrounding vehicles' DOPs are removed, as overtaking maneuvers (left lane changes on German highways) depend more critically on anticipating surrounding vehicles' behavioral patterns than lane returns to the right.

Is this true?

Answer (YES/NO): NO